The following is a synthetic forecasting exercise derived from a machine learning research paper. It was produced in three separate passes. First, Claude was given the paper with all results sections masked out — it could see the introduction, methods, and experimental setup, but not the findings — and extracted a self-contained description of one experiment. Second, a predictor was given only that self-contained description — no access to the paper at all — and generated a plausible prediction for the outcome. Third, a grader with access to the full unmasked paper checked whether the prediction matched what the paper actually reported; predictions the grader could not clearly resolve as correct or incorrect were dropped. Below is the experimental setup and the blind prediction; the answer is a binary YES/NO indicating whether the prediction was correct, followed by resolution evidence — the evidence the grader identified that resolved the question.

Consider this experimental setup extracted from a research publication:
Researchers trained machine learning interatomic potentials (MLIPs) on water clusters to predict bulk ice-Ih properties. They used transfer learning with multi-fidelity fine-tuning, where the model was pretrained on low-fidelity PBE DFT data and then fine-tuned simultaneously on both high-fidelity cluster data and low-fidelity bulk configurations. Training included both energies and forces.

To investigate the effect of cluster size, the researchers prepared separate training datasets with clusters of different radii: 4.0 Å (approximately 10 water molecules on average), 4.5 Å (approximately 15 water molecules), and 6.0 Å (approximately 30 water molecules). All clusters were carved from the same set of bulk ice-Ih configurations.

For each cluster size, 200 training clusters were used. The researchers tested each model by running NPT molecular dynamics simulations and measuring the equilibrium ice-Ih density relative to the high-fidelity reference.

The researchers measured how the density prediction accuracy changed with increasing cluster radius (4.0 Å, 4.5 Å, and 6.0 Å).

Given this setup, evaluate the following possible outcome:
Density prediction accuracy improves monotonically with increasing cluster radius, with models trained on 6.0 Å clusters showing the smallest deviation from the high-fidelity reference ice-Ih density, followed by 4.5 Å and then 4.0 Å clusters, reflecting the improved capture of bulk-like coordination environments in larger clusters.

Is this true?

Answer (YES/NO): NO